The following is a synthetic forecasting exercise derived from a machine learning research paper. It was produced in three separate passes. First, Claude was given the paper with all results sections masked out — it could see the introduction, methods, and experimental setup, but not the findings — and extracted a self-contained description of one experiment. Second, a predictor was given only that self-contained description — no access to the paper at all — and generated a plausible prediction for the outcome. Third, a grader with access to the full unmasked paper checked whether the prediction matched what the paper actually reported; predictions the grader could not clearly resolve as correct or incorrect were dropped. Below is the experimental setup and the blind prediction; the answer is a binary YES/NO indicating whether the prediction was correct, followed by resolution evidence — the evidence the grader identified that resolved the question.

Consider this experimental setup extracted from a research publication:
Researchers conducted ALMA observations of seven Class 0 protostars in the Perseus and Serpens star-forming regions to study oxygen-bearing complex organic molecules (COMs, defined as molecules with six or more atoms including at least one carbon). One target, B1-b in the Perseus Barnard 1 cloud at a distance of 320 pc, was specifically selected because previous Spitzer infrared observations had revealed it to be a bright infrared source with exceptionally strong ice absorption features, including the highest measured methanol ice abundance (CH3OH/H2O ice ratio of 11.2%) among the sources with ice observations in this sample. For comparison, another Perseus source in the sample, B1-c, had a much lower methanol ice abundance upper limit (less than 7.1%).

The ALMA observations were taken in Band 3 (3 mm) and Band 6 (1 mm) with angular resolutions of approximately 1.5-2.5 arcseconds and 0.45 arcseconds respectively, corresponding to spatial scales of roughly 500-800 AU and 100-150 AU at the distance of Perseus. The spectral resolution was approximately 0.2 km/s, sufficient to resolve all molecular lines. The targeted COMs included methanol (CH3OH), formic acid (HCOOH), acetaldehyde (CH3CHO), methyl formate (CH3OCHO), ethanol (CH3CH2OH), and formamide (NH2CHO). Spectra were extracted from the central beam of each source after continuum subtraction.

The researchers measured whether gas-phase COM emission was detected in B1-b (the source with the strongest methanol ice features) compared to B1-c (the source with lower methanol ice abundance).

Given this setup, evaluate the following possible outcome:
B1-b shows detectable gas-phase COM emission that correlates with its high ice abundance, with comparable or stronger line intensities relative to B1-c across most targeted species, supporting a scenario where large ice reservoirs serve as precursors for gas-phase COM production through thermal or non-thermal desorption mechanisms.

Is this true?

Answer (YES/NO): NO